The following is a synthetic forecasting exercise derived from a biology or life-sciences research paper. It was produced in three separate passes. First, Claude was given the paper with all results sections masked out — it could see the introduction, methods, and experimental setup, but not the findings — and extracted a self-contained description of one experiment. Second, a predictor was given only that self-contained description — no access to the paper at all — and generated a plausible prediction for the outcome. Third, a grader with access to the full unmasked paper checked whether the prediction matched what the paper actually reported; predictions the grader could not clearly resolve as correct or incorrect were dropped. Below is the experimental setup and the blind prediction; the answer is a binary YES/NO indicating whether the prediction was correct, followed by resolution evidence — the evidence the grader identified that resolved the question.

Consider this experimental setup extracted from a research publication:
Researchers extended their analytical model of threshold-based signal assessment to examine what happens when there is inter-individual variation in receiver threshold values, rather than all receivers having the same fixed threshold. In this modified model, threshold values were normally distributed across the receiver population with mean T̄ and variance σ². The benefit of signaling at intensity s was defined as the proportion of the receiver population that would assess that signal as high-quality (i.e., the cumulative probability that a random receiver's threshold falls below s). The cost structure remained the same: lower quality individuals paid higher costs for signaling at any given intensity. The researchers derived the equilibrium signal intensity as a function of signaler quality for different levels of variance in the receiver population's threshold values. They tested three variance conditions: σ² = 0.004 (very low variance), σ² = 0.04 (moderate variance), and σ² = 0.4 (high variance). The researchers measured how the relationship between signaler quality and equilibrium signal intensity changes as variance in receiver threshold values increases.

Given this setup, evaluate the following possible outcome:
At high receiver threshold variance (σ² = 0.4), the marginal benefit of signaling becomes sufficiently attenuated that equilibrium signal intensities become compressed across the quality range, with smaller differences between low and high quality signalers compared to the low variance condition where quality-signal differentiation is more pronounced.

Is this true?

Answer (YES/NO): NO